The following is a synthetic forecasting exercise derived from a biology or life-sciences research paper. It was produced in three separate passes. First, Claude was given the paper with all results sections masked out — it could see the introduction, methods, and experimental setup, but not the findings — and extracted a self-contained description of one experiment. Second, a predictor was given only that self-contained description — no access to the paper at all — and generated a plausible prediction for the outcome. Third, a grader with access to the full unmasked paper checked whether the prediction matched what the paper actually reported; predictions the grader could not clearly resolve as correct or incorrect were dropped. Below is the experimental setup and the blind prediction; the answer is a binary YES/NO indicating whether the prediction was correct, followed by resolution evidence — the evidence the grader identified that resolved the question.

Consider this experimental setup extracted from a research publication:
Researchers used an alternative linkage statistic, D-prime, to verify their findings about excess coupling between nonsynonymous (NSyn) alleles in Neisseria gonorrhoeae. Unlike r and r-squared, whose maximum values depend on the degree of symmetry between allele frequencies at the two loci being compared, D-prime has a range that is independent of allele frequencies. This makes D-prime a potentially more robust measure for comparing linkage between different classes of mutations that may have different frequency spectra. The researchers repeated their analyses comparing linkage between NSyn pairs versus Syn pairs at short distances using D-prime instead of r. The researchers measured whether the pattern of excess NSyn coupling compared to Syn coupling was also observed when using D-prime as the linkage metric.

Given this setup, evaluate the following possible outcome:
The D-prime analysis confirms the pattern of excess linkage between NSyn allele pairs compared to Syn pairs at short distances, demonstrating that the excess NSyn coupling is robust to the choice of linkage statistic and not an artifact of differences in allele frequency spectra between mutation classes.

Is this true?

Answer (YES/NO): YES